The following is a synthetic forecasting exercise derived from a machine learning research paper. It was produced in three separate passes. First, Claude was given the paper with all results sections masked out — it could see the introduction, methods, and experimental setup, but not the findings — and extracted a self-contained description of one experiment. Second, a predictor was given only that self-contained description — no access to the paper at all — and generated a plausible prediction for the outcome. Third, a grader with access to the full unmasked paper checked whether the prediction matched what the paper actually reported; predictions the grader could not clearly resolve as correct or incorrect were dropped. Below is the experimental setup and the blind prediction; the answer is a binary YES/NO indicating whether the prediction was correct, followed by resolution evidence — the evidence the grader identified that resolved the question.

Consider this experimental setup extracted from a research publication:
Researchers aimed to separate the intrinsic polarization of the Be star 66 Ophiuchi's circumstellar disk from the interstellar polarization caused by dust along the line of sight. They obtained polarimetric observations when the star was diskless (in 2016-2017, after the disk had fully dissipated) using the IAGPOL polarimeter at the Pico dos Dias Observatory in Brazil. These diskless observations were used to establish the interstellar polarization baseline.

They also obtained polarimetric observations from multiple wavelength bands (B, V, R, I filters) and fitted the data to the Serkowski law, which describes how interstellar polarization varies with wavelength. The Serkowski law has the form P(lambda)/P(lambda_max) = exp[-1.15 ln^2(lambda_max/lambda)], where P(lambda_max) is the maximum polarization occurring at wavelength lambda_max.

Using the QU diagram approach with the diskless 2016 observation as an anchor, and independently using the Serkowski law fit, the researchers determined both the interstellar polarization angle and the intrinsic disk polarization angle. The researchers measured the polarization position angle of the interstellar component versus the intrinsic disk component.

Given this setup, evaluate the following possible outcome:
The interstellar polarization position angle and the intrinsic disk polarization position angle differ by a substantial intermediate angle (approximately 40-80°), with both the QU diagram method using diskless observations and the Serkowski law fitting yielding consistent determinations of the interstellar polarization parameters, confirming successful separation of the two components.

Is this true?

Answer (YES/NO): NO